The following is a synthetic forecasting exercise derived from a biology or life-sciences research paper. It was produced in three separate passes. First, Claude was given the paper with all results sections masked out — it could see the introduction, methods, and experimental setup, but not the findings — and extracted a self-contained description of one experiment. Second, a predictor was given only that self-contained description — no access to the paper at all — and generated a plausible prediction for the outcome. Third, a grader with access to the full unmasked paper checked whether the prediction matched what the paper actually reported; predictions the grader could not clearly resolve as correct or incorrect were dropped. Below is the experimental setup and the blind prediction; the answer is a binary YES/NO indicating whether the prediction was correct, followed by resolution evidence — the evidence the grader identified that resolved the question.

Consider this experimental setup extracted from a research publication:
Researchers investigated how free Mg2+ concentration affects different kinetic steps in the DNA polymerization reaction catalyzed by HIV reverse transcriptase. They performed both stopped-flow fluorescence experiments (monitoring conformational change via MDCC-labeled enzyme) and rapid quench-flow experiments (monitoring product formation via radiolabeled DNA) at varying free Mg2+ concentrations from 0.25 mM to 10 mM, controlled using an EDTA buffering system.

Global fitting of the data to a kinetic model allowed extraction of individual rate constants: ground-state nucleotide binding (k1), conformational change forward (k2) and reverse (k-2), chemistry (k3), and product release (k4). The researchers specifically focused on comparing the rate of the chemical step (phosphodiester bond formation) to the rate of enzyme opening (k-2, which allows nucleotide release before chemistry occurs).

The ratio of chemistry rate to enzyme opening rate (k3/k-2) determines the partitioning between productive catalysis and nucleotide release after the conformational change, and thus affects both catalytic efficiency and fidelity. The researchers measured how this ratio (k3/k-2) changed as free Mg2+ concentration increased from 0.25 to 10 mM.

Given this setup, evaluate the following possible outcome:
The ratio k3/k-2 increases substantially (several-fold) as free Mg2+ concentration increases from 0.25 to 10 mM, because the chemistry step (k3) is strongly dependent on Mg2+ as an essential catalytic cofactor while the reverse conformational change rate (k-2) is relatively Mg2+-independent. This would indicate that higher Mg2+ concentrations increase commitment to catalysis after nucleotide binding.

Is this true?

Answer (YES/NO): YES